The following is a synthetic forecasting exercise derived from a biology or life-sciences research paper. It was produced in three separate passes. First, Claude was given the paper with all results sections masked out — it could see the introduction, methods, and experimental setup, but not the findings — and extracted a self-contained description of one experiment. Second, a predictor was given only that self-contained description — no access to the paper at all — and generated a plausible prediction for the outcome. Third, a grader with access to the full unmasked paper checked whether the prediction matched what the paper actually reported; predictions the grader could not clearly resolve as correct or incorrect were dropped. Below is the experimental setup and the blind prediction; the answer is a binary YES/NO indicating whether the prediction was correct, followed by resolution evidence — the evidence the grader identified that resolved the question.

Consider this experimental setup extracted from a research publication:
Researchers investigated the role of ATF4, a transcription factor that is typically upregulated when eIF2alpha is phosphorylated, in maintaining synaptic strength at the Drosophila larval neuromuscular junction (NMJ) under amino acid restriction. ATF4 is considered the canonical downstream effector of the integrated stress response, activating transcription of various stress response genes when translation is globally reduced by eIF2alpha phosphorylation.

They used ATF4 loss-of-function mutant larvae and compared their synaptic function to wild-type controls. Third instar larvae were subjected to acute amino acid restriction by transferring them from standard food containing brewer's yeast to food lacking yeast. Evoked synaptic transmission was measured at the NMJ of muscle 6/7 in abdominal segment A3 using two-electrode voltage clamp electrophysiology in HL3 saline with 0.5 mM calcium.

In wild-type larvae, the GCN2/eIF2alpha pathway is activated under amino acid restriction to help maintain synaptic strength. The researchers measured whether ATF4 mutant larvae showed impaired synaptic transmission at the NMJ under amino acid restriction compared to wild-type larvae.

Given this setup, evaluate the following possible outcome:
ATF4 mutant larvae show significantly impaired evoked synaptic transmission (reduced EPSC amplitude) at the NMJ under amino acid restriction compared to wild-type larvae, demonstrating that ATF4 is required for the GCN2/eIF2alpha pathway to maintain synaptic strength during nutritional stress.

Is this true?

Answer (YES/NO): NO